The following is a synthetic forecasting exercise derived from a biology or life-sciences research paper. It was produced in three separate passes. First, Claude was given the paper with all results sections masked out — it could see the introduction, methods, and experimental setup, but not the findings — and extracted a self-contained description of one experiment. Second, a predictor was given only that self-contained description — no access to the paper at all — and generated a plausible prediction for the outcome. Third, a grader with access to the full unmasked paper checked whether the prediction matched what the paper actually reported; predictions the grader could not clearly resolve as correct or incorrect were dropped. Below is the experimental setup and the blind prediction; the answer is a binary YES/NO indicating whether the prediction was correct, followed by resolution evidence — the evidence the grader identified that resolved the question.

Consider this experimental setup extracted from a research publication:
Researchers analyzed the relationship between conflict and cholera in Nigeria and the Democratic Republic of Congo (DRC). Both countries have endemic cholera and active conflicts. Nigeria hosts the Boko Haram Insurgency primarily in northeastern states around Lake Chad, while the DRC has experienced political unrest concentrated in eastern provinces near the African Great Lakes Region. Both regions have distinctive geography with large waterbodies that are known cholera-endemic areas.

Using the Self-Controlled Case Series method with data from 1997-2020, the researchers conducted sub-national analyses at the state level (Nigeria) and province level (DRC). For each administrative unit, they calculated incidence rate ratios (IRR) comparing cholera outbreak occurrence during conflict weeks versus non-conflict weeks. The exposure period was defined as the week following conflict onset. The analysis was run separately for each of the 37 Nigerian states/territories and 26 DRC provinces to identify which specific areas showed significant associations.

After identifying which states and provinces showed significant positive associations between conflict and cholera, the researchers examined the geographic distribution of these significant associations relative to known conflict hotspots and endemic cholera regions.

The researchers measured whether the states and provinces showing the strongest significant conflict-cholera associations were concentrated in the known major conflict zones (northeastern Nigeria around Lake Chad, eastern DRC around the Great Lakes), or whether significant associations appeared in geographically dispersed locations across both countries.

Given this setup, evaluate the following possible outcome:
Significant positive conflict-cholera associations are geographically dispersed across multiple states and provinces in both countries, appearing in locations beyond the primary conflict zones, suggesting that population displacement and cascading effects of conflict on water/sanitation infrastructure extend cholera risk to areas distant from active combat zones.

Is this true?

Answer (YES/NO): YES